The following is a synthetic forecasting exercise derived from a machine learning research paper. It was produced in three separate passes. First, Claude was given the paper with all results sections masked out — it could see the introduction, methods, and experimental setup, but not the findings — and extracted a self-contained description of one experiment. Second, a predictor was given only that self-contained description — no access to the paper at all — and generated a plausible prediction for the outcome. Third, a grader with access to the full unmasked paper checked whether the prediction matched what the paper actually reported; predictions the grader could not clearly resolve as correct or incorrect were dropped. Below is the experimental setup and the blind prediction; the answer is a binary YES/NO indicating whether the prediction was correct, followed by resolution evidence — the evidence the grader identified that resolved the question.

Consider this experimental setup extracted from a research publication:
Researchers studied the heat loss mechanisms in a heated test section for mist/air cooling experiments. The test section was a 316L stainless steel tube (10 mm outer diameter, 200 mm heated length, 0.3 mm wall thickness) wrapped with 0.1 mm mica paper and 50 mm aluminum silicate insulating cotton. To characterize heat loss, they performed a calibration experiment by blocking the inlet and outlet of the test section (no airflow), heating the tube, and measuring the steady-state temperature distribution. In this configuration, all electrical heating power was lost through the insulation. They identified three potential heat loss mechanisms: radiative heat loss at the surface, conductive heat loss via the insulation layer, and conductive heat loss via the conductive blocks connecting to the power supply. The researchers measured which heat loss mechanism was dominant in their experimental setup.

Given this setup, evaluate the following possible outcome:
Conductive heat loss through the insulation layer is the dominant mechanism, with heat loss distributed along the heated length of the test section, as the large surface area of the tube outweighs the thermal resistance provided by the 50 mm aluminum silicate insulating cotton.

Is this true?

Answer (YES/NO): YES